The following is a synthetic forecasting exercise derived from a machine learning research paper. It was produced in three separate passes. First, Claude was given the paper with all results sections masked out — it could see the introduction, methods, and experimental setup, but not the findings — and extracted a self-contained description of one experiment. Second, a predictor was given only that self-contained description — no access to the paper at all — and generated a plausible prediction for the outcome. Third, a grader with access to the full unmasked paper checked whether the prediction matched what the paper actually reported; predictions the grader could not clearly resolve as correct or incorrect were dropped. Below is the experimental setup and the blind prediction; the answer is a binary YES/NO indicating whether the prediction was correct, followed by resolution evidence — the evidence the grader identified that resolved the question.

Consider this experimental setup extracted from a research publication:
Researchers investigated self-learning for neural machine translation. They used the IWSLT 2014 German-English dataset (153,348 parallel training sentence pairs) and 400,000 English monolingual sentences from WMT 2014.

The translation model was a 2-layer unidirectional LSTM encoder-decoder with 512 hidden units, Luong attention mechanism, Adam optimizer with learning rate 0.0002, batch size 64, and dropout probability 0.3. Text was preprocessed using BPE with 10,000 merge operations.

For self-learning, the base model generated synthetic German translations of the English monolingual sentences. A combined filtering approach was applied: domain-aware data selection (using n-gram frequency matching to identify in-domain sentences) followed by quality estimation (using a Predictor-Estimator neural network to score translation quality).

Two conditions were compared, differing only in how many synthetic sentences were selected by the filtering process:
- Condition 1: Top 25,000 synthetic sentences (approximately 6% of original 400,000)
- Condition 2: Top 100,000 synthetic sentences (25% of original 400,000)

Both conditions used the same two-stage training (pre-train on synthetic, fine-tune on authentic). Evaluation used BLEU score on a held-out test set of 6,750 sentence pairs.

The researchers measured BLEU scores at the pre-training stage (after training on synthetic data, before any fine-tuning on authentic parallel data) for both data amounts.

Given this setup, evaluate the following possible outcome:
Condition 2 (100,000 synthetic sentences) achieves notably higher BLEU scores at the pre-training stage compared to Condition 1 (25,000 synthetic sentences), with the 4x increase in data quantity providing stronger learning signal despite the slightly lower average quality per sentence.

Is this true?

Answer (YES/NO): YES